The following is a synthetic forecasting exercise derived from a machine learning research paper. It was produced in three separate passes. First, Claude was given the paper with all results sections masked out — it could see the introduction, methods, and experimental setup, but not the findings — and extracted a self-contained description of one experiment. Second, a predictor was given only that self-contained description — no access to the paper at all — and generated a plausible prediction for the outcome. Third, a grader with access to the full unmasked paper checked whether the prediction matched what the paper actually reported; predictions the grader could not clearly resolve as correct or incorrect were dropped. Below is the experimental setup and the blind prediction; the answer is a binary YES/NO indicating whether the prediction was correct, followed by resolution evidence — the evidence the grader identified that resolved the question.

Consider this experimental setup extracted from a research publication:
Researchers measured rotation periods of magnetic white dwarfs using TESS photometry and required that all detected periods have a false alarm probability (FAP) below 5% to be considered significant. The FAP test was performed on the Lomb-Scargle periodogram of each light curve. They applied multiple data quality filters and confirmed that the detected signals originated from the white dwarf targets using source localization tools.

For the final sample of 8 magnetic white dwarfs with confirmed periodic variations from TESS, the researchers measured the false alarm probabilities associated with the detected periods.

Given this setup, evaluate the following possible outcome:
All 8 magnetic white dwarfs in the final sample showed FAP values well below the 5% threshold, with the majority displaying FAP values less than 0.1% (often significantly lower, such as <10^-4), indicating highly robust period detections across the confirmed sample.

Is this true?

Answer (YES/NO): YES